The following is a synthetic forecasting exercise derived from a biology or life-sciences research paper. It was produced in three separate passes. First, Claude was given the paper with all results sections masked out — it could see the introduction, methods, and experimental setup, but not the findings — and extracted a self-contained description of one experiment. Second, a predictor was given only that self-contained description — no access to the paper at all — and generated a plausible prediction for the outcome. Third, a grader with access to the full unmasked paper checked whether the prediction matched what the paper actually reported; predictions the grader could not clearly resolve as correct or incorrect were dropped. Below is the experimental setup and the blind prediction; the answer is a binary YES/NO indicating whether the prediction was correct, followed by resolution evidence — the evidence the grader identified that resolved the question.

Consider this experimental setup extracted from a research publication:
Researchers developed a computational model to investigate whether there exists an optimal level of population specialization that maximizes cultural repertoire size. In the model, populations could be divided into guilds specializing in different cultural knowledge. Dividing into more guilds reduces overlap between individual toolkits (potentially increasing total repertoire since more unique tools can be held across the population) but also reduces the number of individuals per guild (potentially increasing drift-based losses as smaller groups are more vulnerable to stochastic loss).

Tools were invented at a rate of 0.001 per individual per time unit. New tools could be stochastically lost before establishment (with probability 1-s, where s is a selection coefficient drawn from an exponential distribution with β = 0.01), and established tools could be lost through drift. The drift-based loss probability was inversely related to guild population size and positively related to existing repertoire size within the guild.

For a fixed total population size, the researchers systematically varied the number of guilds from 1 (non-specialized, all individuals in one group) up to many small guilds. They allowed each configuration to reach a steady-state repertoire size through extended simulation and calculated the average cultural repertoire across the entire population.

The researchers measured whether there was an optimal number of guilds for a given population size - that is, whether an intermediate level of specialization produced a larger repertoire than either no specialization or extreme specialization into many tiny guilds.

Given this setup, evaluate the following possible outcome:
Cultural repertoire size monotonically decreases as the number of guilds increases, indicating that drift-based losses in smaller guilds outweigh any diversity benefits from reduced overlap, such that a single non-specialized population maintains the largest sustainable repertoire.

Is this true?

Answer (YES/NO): NO